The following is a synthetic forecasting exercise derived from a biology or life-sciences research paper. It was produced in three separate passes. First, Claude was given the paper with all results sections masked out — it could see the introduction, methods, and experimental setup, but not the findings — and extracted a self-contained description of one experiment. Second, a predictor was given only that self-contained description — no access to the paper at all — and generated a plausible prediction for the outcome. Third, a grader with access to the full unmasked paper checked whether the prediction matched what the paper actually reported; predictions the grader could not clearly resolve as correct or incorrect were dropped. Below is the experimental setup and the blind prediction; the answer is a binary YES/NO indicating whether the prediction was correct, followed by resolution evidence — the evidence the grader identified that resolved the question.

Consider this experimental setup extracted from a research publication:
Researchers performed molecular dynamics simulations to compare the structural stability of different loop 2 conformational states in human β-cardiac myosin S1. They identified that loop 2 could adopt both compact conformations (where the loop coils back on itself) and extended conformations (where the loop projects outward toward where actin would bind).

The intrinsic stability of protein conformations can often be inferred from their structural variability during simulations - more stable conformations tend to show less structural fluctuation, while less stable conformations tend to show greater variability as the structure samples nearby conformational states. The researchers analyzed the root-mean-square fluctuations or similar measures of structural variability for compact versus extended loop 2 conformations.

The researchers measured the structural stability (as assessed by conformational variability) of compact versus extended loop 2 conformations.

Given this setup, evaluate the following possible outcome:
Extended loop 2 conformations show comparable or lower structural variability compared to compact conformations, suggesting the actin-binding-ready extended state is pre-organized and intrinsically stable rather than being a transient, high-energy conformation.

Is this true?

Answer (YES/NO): NO